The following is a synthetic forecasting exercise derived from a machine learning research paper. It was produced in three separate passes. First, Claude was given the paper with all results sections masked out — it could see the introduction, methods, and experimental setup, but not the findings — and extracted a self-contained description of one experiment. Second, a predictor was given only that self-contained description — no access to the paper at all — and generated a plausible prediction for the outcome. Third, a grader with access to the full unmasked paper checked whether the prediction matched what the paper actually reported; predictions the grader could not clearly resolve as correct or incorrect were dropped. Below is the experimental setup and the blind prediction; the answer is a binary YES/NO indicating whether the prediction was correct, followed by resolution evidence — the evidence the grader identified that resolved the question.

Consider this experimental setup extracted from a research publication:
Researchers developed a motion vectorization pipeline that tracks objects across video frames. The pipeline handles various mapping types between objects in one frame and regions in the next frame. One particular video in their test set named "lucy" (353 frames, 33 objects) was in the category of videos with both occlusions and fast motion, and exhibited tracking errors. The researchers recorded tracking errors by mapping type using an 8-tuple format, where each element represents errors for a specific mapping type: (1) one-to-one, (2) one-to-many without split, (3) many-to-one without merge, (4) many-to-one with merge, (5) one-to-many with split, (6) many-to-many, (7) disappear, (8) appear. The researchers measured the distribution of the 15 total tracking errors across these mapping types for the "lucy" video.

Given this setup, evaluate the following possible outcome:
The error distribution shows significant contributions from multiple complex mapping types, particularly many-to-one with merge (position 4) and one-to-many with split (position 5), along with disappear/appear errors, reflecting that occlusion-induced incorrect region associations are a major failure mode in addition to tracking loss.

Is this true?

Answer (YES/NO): NO